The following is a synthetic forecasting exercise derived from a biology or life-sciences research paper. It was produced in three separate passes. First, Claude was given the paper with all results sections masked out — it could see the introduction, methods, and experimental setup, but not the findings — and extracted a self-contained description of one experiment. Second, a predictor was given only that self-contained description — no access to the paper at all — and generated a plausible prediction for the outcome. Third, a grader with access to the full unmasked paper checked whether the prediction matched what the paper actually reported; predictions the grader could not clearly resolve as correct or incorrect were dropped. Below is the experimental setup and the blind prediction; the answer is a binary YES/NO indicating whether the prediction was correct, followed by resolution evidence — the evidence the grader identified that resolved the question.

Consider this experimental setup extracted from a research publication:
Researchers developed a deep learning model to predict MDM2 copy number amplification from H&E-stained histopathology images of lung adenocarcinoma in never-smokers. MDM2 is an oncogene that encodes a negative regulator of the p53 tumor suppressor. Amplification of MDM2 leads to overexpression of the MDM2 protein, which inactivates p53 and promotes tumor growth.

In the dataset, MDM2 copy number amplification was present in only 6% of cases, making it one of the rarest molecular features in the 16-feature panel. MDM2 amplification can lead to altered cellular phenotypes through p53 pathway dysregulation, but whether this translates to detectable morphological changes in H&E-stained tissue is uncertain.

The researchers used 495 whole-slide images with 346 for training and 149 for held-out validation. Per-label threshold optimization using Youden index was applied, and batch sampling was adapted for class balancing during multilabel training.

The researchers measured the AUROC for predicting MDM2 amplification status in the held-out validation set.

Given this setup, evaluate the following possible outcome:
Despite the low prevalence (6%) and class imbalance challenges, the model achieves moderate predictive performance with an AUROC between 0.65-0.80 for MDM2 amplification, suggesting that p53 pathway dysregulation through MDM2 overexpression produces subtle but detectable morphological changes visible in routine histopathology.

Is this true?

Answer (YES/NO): NO